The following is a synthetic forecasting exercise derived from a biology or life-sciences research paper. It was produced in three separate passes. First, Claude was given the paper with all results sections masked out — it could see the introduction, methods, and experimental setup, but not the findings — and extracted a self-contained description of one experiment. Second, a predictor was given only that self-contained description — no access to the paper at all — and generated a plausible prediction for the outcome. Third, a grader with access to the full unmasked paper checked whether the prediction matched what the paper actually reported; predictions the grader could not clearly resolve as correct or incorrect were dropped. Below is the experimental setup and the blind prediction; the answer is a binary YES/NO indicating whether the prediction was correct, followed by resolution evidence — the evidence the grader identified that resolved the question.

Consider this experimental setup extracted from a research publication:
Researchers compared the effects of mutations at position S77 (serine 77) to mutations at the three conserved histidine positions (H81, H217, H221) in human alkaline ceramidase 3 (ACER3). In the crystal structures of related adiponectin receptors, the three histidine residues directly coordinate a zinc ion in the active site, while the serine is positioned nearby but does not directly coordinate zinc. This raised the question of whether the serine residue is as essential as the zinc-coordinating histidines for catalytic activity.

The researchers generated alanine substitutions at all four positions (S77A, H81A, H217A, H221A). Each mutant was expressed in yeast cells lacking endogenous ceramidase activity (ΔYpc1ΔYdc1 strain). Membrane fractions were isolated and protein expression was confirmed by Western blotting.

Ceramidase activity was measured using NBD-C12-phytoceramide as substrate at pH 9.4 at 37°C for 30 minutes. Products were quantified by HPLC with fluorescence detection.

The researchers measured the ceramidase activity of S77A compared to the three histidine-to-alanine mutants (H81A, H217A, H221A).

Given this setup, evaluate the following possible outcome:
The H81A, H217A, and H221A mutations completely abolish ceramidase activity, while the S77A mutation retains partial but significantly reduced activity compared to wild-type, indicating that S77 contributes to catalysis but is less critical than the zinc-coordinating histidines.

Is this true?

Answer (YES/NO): YES